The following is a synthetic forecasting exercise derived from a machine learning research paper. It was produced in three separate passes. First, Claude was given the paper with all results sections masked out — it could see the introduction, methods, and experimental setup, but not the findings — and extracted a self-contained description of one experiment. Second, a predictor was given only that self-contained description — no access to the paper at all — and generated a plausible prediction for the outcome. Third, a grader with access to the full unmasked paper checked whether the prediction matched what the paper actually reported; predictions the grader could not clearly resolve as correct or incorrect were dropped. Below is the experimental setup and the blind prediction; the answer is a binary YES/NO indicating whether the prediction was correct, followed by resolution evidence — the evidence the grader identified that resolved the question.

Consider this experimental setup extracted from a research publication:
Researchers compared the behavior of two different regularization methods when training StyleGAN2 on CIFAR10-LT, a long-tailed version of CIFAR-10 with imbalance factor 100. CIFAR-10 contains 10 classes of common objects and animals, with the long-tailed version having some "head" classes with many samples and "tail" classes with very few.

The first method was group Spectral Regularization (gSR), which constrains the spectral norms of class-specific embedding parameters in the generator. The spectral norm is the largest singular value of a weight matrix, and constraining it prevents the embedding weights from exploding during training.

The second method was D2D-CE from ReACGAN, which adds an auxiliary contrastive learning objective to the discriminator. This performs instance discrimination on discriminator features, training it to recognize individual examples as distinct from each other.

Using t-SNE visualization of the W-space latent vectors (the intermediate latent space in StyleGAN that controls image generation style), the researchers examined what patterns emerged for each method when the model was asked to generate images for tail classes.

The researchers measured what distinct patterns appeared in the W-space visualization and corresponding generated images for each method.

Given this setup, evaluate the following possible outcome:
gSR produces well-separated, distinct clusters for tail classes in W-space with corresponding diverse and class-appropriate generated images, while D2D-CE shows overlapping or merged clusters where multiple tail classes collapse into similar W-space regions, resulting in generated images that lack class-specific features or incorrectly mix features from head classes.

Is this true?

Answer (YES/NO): NO